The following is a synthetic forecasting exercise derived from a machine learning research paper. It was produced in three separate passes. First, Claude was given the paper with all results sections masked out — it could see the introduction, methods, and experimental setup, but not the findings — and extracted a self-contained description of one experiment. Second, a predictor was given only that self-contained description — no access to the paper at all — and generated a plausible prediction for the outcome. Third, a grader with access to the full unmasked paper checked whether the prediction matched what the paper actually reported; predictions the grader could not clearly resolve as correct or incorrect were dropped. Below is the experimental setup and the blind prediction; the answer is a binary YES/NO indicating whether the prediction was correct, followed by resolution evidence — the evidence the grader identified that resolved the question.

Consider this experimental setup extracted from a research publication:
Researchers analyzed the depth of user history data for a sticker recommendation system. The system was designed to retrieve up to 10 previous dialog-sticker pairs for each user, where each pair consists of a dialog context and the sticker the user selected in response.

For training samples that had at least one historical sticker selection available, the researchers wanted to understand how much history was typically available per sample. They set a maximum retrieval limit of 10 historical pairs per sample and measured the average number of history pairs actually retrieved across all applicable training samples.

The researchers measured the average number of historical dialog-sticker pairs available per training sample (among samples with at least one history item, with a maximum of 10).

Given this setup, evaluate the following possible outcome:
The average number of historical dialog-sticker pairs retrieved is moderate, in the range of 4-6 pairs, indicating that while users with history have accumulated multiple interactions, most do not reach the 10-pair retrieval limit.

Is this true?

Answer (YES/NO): NO